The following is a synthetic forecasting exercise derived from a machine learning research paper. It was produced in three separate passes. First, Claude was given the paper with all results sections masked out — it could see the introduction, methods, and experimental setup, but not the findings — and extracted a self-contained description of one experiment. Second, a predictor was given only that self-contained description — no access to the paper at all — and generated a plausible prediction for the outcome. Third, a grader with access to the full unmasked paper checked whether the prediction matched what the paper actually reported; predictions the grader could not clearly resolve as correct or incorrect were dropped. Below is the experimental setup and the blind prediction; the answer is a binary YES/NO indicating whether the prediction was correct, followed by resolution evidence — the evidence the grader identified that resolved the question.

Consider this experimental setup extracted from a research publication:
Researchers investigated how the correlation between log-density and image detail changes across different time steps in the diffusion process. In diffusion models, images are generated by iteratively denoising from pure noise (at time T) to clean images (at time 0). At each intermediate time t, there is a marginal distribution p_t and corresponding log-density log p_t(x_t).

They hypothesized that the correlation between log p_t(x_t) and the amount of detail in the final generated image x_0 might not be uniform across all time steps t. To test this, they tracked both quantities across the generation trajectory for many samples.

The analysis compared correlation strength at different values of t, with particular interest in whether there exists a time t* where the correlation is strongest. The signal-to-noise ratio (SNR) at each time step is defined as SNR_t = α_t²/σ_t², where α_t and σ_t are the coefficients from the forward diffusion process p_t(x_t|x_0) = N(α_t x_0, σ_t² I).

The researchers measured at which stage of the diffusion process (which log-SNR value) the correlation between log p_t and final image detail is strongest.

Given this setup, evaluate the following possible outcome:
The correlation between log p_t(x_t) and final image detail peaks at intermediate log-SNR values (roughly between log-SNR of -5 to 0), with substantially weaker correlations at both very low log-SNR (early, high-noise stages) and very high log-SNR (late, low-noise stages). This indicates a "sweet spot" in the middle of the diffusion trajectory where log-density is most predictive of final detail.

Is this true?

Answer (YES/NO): NO